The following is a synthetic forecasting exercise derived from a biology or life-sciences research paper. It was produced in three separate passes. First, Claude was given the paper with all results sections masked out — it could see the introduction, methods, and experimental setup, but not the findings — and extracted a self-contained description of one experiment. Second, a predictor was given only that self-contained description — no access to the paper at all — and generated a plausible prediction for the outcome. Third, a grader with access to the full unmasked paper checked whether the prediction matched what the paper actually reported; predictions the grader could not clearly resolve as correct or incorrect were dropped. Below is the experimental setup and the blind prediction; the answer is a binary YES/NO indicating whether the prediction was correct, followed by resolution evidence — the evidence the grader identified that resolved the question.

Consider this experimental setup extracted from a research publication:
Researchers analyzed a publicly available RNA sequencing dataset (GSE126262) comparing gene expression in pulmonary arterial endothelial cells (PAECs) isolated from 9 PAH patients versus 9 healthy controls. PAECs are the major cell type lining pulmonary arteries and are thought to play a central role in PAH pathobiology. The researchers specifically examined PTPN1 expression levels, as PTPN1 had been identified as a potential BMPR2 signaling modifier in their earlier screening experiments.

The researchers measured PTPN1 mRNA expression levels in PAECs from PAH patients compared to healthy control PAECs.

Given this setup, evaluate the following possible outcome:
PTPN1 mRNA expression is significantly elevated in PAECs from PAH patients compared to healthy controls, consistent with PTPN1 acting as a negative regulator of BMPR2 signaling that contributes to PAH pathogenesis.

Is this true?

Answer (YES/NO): NO